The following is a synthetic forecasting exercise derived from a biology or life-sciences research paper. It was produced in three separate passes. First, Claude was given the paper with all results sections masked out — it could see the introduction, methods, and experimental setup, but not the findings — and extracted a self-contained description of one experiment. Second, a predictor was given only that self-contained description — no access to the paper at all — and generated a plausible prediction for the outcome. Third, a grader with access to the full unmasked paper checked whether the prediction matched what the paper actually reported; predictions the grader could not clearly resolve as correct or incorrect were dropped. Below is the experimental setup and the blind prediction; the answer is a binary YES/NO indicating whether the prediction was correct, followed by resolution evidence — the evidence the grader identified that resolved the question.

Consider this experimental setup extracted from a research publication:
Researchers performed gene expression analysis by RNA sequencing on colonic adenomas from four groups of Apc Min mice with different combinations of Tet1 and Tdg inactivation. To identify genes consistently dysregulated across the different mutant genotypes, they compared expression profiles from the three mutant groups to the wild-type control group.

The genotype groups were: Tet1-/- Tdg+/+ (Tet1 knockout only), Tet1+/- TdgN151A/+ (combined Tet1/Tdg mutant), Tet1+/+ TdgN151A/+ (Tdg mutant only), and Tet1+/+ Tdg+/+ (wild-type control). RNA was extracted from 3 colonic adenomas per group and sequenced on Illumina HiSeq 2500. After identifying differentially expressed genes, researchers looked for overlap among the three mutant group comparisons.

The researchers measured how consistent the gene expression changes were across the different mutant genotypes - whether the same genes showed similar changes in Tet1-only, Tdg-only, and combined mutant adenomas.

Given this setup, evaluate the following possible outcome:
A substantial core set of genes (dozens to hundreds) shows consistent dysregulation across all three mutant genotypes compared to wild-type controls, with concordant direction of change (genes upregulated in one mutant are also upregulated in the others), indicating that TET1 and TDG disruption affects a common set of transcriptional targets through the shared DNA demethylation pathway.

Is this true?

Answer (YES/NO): NO